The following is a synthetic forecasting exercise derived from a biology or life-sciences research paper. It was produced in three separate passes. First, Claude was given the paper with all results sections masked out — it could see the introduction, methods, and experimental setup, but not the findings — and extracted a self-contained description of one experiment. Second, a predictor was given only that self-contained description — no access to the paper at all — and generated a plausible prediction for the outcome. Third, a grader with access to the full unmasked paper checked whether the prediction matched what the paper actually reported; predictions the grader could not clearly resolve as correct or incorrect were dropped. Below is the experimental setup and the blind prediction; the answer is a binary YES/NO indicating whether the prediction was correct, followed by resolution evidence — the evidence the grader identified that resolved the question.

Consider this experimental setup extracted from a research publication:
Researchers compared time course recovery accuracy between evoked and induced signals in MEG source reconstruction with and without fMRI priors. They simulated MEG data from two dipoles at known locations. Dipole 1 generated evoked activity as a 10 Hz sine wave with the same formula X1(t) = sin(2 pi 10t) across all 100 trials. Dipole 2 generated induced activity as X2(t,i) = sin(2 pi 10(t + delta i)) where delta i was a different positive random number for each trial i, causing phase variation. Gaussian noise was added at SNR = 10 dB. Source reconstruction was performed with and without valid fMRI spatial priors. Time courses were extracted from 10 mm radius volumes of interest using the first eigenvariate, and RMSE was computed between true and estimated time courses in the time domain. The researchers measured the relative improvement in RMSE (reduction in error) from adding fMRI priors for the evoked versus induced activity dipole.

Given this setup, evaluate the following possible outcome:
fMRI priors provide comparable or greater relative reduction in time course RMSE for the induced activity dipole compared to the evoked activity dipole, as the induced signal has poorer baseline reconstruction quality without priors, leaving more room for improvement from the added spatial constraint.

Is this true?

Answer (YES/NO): NO